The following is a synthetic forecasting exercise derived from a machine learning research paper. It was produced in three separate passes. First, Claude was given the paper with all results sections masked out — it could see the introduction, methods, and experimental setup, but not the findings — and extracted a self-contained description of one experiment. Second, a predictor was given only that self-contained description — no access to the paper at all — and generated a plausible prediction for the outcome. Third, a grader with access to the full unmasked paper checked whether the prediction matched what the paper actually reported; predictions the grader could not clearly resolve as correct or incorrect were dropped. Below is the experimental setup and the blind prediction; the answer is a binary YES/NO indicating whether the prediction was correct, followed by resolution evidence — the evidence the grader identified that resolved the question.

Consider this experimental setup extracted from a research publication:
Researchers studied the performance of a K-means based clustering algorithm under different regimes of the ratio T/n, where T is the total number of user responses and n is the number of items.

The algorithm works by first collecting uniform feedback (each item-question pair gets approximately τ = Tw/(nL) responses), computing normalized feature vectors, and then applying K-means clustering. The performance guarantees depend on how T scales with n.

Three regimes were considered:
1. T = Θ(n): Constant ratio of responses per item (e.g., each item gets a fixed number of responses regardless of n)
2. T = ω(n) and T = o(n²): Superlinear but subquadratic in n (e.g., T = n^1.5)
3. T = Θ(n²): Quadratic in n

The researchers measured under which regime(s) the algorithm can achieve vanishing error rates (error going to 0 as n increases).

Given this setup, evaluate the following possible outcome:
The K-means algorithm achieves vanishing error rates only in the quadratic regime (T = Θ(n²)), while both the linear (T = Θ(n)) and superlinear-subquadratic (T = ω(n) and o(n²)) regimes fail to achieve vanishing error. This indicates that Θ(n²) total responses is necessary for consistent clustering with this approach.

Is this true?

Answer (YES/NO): NO